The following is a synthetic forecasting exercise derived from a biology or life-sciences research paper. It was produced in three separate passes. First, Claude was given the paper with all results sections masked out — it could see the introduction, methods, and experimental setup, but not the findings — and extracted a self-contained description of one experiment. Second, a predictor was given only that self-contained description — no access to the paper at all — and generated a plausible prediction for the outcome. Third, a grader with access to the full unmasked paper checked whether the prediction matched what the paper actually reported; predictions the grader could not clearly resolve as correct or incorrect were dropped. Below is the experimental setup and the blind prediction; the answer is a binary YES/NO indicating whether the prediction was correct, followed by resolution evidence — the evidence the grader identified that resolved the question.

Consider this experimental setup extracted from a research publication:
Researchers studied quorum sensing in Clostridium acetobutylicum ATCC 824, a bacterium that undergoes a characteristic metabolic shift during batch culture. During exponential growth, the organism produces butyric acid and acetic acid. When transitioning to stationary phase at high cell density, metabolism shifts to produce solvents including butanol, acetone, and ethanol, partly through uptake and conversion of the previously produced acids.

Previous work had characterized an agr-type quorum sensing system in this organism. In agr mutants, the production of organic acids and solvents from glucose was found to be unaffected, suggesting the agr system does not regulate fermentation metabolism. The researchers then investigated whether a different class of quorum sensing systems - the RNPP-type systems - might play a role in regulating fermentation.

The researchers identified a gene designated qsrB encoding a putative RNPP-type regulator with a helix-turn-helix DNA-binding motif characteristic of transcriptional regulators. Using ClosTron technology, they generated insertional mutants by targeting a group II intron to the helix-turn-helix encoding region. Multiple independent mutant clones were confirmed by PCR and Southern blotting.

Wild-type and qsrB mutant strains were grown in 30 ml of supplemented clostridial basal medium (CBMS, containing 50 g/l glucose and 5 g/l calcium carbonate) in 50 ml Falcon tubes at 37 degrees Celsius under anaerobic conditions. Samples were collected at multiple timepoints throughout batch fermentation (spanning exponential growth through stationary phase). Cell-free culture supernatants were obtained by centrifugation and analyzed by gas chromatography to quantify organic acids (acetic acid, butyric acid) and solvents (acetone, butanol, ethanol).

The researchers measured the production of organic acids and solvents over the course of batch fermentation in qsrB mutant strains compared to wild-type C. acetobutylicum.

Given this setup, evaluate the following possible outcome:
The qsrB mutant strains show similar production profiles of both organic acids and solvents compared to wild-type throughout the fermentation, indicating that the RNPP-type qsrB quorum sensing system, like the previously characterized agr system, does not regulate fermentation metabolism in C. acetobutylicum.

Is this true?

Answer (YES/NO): NO